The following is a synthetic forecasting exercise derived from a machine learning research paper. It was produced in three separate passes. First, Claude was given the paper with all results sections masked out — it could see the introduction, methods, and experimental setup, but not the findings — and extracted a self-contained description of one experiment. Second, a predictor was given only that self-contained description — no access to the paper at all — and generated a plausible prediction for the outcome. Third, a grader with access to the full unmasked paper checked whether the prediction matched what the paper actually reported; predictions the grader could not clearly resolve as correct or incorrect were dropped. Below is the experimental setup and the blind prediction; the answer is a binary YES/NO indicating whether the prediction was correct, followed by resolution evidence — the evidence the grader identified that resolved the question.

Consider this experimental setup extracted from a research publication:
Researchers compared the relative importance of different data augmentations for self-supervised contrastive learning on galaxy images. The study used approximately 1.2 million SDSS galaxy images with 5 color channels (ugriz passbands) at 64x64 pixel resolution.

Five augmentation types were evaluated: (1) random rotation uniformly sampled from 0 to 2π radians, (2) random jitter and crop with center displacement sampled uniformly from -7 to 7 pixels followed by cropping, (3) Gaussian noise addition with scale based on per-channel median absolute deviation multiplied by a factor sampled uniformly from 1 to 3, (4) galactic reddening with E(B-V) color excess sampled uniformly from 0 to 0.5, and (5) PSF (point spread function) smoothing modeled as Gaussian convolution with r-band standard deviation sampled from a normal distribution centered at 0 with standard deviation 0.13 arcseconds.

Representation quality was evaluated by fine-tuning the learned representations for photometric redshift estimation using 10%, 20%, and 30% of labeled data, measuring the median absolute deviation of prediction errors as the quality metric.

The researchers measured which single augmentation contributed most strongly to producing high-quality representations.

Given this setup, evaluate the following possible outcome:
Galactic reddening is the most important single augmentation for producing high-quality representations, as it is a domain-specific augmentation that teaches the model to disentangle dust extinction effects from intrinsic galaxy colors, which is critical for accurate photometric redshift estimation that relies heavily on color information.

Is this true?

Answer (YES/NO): NO